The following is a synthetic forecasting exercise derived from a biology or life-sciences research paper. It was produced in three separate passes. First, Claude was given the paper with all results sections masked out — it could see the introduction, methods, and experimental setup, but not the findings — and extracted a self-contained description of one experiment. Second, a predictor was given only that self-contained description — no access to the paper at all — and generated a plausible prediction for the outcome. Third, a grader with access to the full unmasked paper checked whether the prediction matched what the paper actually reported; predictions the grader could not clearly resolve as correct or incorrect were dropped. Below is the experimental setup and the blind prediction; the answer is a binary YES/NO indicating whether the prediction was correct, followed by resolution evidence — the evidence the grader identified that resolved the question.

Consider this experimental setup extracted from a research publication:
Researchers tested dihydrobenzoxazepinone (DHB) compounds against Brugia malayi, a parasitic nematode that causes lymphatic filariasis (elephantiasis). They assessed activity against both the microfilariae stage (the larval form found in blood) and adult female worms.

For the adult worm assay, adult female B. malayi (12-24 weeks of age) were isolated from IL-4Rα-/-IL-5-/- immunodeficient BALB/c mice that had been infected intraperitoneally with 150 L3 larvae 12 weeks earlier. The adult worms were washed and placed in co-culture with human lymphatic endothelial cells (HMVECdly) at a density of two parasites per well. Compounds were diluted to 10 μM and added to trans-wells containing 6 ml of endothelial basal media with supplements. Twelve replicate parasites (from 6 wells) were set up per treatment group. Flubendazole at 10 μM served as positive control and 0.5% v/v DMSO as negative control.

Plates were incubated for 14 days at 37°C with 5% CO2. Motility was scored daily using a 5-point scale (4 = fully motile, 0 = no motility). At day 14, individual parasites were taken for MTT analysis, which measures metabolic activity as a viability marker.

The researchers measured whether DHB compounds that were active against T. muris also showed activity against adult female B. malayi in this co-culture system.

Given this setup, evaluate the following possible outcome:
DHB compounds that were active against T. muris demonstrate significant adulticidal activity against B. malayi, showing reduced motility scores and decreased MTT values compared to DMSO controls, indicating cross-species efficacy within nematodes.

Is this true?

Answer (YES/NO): YES